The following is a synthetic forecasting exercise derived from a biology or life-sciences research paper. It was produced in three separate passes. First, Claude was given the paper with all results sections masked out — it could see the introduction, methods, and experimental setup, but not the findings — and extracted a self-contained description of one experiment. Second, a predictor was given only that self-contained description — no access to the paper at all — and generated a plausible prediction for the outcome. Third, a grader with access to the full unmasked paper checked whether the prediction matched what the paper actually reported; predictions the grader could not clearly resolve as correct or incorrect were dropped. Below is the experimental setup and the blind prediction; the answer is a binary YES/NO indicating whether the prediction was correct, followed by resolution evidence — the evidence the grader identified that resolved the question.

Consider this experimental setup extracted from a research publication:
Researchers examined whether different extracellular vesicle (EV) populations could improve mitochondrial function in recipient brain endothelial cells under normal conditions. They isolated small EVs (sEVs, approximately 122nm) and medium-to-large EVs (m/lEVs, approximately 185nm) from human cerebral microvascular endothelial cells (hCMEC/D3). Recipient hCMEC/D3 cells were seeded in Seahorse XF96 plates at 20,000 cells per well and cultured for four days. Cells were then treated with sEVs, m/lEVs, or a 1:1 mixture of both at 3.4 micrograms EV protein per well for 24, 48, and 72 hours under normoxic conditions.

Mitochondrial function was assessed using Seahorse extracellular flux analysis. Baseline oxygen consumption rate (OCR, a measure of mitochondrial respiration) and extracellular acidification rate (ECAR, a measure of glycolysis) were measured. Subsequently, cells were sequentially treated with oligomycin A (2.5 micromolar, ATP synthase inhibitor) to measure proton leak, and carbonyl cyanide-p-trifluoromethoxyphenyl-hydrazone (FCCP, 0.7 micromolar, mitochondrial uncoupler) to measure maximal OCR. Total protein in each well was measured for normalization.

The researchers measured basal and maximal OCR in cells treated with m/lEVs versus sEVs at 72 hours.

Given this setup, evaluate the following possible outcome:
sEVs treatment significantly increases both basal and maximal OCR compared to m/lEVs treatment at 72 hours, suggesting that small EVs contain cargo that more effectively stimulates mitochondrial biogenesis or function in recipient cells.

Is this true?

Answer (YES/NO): NO